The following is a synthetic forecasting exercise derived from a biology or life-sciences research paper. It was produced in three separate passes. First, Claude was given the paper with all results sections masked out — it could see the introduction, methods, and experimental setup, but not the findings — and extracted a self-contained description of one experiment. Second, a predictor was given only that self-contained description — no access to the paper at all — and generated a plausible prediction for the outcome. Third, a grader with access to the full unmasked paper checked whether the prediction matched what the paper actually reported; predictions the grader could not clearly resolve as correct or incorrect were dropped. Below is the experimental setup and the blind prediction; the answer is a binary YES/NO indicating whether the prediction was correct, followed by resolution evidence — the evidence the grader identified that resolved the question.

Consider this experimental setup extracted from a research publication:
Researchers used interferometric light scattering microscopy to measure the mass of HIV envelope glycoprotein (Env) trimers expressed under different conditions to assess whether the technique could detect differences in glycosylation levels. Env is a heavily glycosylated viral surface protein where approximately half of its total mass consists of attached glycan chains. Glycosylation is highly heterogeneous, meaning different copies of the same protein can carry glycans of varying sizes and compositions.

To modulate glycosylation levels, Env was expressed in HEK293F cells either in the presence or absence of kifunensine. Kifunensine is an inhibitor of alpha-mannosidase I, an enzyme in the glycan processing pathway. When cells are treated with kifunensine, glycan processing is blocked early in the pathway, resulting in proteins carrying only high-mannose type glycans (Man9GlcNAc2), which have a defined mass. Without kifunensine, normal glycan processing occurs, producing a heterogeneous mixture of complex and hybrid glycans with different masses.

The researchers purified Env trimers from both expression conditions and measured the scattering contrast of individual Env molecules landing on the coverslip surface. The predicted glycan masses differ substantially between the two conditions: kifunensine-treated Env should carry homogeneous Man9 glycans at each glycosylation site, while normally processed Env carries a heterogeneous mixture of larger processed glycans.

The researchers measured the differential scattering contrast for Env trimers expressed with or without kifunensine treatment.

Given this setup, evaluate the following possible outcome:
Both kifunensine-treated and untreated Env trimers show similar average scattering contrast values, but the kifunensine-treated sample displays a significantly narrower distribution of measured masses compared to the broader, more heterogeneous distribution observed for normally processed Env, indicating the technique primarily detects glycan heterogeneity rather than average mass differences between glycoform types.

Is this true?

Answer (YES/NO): NO